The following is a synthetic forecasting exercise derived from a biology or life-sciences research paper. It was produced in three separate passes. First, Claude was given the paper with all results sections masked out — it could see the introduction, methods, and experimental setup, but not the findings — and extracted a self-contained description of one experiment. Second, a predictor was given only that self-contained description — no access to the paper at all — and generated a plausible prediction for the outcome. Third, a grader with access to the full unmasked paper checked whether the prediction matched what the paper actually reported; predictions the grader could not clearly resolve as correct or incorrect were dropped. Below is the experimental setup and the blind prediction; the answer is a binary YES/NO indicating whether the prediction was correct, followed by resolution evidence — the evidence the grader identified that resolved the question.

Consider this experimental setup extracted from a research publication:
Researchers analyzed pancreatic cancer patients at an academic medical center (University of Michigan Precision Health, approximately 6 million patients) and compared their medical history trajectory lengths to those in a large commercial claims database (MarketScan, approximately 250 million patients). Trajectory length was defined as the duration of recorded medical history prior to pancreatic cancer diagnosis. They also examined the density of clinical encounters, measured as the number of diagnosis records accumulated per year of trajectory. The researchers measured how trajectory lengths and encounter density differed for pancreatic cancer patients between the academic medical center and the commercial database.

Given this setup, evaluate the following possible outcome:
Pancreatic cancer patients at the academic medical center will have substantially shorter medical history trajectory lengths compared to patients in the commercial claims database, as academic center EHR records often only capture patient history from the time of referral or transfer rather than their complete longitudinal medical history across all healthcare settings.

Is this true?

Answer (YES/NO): YES